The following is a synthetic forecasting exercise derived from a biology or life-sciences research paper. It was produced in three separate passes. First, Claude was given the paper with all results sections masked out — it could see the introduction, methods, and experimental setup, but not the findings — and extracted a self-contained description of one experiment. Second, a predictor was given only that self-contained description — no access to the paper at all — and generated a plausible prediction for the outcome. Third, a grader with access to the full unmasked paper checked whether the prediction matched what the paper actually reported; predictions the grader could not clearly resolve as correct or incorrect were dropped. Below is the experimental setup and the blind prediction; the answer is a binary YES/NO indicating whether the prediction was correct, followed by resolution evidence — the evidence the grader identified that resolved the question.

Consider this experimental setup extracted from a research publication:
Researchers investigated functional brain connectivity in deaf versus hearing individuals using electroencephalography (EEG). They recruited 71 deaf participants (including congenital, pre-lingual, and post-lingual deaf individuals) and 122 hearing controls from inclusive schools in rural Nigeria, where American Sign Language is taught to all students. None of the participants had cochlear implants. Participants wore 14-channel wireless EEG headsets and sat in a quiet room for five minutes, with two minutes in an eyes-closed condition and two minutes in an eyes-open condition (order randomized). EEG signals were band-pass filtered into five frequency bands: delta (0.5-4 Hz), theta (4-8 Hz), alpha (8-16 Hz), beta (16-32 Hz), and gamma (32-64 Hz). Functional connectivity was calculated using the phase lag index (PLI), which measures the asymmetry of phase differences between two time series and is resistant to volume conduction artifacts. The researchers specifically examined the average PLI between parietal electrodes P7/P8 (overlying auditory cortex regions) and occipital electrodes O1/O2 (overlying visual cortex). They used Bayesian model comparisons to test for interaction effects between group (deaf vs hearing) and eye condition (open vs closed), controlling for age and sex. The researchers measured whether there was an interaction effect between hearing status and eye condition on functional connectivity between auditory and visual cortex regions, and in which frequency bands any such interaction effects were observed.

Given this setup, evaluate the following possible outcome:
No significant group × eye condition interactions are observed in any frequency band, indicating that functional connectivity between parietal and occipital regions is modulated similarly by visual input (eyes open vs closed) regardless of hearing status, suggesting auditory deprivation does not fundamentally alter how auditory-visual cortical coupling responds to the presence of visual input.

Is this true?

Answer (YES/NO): NO